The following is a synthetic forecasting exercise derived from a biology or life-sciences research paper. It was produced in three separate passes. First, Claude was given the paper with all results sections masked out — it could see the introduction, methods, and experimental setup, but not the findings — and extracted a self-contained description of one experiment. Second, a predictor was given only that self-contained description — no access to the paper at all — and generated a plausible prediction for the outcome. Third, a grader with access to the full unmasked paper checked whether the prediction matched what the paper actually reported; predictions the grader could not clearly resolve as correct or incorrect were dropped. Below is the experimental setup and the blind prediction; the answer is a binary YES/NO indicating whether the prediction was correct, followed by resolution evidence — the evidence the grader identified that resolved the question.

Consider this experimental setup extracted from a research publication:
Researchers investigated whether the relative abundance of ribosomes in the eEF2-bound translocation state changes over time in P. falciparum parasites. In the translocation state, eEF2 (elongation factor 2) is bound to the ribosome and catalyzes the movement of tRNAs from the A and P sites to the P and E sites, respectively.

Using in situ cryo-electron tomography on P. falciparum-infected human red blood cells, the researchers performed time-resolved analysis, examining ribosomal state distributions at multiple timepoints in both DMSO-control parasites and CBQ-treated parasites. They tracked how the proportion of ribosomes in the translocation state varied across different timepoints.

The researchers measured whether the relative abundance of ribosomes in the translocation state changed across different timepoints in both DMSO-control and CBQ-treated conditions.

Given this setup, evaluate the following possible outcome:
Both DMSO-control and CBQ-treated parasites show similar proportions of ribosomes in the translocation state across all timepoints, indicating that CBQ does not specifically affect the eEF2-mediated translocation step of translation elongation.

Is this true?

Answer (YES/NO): NO